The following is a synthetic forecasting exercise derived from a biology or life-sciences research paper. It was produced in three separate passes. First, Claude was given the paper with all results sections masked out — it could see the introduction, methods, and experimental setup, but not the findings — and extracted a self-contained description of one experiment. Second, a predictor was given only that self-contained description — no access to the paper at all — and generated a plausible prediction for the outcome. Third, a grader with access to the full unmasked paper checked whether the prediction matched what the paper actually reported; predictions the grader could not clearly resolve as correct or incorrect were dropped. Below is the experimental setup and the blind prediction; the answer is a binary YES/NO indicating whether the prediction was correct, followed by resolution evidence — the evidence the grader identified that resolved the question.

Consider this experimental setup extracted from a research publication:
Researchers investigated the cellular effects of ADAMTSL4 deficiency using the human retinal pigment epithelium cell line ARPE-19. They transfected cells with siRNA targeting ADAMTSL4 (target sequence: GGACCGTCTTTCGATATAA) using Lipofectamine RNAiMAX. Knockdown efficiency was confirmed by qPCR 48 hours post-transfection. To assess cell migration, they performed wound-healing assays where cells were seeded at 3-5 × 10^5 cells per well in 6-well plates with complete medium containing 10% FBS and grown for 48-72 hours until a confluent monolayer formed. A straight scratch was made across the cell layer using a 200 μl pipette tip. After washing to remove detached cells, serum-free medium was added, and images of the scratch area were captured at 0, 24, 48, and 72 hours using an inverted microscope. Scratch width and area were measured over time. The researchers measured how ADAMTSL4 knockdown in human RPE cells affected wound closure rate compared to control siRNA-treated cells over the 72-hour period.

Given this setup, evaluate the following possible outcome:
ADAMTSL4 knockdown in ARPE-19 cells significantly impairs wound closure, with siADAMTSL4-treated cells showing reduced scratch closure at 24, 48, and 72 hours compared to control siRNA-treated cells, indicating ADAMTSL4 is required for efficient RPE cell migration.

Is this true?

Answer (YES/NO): NO